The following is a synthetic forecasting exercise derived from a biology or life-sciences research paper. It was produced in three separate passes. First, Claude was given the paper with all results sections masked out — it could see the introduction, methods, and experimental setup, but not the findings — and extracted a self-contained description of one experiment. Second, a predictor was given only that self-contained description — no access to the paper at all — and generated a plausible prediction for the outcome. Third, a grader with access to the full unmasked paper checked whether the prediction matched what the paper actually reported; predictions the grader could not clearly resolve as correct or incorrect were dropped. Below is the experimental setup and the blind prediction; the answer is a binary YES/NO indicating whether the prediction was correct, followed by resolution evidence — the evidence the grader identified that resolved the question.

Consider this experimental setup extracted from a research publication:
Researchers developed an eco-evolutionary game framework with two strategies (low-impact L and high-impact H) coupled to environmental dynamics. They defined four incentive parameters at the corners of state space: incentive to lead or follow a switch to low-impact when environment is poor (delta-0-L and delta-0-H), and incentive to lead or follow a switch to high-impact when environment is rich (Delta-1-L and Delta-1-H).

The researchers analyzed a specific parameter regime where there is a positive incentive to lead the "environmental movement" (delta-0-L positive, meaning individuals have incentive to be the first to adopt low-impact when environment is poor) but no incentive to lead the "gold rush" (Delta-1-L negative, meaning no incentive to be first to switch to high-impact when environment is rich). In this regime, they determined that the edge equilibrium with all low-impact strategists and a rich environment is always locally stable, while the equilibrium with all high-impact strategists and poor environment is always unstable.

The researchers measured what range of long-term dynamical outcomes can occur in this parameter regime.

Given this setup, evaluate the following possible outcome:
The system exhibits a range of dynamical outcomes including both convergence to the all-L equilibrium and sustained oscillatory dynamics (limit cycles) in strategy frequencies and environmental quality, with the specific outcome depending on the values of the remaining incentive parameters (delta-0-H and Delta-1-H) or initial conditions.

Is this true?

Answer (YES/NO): YES